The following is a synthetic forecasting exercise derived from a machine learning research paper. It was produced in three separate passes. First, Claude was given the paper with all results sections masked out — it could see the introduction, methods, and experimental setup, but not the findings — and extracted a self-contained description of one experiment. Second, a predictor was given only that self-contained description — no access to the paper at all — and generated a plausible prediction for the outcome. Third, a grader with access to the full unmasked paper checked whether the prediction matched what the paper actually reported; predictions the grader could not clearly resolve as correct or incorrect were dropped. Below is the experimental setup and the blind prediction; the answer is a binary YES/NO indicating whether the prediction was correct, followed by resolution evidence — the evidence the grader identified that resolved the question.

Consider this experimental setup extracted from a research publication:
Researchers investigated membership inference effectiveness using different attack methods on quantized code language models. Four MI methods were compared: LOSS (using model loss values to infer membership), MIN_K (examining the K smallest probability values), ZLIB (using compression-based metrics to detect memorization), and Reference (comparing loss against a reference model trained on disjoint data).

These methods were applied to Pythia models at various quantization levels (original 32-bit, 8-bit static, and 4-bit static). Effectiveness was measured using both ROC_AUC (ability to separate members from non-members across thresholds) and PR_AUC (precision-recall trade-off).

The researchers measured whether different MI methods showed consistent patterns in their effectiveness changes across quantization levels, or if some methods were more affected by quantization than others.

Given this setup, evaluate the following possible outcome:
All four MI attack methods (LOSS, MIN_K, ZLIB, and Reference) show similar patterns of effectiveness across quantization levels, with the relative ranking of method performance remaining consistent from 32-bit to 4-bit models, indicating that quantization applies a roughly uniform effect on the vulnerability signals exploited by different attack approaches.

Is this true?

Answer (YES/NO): NO